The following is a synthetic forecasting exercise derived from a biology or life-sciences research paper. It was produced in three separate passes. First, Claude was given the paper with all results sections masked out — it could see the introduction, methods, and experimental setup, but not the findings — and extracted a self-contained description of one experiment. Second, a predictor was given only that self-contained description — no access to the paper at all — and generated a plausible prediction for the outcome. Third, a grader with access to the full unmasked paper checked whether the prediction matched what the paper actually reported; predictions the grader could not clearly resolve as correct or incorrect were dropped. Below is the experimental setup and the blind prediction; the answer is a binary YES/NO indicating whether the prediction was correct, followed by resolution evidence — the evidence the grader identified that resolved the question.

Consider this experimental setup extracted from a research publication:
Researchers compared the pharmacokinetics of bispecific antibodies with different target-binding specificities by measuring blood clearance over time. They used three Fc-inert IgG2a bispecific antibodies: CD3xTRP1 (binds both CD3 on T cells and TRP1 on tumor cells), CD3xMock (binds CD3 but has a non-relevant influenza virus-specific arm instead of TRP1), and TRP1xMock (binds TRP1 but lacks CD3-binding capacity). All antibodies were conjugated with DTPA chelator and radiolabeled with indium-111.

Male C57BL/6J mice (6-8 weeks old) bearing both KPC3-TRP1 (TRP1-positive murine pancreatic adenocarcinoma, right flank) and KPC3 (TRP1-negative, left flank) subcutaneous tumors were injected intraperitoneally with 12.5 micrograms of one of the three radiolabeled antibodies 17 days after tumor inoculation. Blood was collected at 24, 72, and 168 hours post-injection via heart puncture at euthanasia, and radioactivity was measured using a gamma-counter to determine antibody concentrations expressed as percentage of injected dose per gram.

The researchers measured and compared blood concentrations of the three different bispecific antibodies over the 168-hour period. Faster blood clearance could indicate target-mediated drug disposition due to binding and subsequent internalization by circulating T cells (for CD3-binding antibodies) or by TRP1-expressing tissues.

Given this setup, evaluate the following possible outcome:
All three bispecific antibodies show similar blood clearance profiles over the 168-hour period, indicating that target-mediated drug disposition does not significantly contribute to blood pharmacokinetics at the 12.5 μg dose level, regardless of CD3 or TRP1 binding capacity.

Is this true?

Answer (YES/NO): YES